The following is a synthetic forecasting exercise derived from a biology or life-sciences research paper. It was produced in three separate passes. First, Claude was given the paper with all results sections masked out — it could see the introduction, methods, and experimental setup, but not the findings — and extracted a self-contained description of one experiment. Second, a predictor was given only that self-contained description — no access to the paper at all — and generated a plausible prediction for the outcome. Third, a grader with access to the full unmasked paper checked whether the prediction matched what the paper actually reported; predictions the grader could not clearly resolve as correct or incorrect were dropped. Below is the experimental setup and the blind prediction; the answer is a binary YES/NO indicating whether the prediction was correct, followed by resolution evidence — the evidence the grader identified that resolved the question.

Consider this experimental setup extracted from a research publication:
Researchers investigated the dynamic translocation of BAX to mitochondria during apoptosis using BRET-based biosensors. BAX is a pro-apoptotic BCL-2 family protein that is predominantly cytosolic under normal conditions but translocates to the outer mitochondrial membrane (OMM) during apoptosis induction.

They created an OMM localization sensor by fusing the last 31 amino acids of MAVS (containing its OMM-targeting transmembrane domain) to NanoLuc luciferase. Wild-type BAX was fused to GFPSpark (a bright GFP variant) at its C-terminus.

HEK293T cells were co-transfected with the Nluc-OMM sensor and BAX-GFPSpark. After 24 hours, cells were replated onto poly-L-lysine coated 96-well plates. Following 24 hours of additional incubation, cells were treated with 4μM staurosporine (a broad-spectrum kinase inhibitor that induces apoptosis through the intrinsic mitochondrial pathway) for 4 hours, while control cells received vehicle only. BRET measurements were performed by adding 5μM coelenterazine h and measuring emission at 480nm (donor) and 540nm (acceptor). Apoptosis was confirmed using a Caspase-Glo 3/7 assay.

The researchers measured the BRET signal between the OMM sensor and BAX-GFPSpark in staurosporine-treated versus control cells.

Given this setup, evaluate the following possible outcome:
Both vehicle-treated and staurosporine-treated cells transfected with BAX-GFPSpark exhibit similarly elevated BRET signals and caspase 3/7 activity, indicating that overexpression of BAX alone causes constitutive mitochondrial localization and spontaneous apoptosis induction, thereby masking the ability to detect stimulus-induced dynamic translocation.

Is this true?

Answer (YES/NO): NO